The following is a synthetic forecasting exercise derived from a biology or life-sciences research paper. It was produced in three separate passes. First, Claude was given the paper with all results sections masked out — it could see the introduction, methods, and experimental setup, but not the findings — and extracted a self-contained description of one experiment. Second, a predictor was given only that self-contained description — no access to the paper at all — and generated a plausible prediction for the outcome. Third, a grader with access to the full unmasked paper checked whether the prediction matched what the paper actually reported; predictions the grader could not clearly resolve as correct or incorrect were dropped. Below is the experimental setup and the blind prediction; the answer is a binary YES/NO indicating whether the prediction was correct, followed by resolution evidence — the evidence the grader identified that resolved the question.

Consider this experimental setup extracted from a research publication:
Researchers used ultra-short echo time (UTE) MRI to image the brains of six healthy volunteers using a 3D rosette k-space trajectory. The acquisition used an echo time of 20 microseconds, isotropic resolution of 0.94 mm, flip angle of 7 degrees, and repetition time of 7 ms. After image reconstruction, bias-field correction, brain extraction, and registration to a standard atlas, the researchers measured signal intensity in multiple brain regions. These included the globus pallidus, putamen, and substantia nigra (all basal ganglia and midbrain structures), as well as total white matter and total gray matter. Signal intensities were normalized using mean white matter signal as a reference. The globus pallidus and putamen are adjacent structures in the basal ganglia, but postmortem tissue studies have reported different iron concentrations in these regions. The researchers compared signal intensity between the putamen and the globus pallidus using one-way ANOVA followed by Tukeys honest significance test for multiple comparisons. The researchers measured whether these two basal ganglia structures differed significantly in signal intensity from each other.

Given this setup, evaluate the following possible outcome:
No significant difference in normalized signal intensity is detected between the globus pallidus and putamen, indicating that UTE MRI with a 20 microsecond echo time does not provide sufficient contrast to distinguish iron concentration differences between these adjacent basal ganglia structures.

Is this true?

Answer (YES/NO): NO